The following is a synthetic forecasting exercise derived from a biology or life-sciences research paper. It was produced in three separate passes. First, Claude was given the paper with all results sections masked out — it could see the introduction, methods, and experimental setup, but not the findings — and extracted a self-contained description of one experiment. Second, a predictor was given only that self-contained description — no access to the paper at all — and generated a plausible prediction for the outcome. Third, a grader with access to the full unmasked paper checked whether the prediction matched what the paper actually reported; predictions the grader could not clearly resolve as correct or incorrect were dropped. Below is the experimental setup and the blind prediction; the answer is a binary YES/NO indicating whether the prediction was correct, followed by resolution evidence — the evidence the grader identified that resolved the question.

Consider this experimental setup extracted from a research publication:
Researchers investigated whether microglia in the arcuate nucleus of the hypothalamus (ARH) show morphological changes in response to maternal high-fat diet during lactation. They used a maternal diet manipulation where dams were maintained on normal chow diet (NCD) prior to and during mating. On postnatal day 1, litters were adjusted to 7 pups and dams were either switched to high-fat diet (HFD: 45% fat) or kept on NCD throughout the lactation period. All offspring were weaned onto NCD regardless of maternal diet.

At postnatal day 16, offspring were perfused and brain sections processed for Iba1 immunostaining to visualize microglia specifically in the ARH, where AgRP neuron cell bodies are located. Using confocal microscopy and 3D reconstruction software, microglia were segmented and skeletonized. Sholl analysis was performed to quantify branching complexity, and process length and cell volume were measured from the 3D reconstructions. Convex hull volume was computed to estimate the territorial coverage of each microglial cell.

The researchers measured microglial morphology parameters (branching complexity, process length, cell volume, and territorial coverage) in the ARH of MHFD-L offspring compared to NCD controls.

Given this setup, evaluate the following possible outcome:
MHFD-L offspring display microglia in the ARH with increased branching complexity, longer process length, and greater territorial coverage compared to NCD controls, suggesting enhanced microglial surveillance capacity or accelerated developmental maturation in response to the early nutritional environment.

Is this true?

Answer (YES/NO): NO